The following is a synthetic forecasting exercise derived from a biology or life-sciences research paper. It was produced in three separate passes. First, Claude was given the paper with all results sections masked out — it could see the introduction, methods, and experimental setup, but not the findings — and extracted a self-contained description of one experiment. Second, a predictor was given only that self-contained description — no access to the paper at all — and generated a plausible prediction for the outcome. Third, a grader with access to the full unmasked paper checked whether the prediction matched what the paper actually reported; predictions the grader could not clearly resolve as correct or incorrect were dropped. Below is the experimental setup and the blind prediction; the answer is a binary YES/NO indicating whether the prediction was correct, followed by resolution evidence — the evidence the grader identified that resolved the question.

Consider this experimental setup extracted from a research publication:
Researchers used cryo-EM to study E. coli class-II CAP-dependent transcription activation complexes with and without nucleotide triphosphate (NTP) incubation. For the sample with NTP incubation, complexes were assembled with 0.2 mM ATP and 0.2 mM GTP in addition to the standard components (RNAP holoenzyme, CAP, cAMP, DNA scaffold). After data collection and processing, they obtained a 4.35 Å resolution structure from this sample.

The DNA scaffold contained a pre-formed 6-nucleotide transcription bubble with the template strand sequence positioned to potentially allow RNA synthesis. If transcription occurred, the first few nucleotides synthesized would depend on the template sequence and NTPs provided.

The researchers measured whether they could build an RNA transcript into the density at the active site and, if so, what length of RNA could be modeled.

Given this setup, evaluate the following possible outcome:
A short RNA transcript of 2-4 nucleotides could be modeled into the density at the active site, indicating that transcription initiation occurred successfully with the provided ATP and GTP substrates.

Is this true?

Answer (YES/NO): YES